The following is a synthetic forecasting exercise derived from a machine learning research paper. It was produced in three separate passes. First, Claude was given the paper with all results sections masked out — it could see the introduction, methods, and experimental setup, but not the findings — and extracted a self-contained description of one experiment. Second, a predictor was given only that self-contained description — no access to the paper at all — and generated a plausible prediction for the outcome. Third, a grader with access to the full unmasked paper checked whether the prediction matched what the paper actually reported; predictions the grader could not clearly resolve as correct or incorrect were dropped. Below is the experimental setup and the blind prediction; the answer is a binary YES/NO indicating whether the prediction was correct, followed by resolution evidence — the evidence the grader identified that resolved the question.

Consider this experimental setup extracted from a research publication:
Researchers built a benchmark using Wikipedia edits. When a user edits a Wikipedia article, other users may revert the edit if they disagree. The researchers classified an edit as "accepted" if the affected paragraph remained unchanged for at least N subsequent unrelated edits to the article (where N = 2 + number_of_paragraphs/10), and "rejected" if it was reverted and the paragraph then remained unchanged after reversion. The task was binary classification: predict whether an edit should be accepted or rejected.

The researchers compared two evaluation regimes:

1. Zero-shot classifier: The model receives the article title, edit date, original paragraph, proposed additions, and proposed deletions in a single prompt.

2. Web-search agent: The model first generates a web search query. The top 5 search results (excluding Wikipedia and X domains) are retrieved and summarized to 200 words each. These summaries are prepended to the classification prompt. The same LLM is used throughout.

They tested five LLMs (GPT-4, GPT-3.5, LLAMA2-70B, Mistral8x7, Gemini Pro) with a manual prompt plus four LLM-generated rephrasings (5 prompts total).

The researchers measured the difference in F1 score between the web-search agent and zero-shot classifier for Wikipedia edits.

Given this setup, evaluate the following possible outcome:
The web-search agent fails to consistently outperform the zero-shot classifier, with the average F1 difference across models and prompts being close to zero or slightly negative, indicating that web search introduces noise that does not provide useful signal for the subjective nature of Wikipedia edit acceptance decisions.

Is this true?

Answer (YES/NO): NO